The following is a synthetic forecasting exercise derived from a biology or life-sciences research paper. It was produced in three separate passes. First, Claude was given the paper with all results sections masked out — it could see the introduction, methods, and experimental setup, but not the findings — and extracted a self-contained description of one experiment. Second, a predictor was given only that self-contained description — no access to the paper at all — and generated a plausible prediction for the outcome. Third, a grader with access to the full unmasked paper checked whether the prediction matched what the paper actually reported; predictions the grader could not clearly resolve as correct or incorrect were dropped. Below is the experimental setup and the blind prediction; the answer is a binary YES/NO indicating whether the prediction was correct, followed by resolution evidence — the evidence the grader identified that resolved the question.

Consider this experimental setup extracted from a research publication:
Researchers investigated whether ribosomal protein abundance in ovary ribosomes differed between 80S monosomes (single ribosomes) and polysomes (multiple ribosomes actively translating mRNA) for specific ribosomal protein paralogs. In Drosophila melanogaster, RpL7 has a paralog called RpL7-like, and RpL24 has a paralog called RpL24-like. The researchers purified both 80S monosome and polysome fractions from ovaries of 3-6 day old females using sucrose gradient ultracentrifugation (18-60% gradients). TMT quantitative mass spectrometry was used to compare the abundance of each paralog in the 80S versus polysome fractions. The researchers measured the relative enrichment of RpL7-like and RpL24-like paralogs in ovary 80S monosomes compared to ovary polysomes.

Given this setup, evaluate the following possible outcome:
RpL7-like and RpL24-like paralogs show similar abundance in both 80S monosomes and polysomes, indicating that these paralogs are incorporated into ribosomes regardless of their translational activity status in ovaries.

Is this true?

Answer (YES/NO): NO